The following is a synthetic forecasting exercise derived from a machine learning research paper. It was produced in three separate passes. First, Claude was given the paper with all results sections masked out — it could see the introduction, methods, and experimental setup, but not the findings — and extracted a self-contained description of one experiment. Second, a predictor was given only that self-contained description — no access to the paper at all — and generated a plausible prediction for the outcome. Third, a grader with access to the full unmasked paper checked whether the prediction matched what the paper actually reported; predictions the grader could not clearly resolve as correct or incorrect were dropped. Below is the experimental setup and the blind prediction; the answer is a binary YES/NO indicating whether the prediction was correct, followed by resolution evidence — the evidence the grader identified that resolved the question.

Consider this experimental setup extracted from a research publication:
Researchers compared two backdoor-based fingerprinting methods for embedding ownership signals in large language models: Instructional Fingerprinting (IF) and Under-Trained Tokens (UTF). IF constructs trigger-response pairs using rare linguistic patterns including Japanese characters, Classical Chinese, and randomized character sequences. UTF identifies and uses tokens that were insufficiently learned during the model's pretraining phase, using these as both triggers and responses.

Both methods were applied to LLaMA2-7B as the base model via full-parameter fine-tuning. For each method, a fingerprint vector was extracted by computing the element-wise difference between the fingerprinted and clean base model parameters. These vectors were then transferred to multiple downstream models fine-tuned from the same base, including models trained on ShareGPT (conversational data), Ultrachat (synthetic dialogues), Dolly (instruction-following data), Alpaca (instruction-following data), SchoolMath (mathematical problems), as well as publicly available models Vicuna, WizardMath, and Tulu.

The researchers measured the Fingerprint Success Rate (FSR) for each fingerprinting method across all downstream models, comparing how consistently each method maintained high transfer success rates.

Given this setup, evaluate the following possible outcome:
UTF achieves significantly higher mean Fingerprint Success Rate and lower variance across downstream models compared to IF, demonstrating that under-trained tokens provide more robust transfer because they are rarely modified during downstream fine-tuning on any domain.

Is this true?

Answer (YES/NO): YES